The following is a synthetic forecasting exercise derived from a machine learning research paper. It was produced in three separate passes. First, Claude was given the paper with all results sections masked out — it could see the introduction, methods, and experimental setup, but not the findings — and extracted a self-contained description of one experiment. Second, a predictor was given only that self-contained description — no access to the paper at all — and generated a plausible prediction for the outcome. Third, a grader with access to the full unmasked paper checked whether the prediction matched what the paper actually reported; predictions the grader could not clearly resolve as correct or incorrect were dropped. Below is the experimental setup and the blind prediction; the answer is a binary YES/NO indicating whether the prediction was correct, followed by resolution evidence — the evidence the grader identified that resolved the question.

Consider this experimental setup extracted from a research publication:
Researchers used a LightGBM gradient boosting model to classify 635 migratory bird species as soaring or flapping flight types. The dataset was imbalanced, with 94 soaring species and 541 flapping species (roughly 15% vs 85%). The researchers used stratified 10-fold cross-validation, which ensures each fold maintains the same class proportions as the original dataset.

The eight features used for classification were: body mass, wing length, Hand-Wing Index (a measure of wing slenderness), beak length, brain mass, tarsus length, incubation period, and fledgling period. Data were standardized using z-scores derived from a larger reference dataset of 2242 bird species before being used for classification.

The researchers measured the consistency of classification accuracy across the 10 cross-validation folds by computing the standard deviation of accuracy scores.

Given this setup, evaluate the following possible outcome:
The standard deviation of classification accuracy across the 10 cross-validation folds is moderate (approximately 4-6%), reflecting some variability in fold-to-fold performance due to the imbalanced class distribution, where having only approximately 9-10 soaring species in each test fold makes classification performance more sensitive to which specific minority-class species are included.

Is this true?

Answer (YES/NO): NO